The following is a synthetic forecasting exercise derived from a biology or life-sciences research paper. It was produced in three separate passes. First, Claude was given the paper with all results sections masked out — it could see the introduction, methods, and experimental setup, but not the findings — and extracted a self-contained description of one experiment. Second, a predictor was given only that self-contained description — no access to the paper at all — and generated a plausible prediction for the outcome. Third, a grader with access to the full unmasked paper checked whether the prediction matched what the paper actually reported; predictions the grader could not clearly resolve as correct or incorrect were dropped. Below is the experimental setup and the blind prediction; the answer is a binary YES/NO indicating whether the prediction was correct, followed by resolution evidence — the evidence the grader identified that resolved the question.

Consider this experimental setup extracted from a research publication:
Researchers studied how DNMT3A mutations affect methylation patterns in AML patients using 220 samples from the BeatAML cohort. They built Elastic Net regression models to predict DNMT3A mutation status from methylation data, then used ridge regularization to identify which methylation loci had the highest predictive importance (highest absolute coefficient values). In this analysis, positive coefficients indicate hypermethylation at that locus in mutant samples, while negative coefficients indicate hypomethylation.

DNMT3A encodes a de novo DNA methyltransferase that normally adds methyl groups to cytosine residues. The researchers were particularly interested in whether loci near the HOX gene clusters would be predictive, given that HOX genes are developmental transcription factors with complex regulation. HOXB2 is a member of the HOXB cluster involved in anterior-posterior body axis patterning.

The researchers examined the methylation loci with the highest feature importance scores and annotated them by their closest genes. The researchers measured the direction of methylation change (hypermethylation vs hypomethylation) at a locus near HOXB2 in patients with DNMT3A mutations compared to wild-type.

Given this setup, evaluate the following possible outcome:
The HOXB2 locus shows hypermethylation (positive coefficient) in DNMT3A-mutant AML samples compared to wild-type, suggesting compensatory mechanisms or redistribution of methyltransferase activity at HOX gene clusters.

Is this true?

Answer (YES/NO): NO